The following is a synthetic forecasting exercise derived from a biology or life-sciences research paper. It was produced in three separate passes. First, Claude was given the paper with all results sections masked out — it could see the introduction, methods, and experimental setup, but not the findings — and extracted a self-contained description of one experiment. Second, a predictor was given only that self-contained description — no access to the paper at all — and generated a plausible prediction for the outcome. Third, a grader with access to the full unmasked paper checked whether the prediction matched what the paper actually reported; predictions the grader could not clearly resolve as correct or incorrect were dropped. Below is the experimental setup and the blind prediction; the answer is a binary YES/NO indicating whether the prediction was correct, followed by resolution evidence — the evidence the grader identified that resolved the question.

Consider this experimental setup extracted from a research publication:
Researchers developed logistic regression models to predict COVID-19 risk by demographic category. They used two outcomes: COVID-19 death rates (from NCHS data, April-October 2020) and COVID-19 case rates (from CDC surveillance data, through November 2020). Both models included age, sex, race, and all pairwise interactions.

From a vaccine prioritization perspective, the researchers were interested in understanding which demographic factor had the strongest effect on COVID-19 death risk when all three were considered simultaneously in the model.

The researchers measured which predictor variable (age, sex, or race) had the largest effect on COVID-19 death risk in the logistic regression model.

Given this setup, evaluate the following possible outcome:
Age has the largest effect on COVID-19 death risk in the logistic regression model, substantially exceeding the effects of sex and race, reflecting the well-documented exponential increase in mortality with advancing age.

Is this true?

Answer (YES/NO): YES